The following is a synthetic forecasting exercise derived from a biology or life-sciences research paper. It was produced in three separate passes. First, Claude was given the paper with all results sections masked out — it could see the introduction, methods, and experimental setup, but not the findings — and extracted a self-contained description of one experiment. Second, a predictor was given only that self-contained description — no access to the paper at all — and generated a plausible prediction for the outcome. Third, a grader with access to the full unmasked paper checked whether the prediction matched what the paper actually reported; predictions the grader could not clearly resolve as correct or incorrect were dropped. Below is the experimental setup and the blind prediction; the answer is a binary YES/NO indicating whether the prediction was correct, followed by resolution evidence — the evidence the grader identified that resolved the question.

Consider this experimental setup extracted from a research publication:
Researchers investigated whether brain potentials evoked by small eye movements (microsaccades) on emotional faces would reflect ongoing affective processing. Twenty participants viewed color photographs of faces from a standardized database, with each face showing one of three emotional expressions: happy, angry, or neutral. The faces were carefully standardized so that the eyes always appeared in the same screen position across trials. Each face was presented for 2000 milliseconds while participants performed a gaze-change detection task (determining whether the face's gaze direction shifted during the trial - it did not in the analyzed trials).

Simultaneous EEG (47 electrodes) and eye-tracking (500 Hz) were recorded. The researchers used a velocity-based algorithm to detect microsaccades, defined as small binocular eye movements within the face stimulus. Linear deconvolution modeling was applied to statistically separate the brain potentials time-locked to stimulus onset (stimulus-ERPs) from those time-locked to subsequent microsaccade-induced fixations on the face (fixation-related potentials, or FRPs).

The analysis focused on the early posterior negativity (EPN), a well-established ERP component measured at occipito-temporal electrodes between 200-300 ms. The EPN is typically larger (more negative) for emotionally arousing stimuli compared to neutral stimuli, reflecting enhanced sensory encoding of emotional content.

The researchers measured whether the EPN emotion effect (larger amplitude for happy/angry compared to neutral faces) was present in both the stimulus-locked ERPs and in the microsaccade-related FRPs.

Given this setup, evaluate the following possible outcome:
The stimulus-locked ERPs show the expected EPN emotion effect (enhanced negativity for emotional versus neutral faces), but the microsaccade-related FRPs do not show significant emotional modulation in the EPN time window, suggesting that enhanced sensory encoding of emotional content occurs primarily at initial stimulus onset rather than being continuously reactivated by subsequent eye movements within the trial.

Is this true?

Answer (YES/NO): YES